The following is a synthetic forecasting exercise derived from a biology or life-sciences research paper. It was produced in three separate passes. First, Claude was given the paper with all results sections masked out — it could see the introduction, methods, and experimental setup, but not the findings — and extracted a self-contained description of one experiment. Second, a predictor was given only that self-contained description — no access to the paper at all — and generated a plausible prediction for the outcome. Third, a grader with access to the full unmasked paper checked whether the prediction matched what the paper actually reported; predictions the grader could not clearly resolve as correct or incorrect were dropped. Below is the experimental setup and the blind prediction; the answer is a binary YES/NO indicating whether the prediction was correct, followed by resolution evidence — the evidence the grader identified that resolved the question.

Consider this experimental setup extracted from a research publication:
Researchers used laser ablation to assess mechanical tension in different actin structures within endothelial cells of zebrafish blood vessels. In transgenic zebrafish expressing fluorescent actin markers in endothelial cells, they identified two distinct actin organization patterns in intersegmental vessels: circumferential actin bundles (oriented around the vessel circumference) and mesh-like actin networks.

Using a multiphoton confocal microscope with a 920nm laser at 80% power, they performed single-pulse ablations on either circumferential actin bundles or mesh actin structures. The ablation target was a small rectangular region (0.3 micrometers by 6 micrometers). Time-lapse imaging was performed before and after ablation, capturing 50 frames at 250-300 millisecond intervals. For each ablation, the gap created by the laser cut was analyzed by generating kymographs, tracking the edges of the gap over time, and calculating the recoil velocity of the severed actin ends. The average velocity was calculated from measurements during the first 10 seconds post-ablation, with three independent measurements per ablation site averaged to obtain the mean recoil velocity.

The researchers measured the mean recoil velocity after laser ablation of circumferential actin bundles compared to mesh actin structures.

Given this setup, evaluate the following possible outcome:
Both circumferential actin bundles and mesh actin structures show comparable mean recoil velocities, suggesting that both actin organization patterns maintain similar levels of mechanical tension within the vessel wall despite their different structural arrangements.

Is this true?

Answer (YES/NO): NO